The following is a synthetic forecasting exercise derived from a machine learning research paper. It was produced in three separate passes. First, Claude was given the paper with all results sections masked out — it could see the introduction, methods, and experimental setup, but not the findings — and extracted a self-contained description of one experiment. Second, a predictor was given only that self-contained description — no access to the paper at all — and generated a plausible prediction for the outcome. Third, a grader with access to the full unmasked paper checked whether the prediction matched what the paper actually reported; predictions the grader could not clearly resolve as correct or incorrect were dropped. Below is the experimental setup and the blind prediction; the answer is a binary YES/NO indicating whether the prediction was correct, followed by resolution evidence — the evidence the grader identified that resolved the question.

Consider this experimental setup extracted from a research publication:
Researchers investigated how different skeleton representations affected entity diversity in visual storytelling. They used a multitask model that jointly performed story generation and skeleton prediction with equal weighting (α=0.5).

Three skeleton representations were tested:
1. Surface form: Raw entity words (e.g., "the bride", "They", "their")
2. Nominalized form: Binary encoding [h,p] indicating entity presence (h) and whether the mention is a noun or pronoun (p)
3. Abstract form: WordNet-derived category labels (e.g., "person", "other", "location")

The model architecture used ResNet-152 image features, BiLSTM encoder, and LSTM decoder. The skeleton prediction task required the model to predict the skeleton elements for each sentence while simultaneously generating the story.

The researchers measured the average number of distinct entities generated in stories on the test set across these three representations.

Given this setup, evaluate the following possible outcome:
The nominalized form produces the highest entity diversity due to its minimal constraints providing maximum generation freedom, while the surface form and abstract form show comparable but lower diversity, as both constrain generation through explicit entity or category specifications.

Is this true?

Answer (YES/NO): NO